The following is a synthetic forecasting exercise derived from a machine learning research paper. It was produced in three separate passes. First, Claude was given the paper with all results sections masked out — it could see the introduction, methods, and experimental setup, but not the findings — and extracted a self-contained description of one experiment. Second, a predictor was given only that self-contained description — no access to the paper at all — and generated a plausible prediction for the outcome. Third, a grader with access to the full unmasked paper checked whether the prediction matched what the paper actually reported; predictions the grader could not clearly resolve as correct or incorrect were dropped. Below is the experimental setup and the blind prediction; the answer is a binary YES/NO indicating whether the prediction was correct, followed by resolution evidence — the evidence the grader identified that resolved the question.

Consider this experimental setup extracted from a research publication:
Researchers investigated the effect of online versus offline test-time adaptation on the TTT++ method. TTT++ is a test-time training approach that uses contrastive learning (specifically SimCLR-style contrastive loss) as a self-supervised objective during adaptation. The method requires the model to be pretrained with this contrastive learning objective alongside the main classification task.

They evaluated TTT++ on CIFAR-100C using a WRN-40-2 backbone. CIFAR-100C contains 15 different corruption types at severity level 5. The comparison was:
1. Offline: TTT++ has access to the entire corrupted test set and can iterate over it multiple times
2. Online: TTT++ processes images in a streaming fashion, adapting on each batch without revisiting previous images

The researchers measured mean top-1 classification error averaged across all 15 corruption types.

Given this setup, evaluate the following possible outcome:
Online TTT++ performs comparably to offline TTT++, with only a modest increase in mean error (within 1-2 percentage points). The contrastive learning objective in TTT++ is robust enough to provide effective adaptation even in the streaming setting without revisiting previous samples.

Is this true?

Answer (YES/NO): NO